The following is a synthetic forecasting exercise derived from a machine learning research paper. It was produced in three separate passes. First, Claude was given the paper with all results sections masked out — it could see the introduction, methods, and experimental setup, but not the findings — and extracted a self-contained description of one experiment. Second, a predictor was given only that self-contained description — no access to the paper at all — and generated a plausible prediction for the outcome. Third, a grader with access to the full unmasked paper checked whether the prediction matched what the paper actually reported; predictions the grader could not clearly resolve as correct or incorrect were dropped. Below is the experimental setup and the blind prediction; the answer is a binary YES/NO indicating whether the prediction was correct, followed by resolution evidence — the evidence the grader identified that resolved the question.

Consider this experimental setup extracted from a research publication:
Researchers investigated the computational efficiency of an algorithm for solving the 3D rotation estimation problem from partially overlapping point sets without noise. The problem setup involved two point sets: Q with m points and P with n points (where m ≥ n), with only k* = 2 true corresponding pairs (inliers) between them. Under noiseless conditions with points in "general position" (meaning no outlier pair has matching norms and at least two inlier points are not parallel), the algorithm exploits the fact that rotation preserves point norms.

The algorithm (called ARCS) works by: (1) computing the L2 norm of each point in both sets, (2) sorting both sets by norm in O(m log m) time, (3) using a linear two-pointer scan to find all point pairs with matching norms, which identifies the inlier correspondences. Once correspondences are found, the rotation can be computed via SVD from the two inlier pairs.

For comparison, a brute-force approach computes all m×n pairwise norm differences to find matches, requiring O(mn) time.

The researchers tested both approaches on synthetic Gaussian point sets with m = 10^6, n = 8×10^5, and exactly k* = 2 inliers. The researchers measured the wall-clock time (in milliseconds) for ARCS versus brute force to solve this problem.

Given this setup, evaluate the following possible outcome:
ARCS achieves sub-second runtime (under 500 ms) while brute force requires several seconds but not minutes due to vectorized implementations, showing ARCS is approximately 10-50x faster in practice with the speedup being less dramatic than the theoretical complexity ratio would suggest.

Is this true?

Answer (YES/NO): NO